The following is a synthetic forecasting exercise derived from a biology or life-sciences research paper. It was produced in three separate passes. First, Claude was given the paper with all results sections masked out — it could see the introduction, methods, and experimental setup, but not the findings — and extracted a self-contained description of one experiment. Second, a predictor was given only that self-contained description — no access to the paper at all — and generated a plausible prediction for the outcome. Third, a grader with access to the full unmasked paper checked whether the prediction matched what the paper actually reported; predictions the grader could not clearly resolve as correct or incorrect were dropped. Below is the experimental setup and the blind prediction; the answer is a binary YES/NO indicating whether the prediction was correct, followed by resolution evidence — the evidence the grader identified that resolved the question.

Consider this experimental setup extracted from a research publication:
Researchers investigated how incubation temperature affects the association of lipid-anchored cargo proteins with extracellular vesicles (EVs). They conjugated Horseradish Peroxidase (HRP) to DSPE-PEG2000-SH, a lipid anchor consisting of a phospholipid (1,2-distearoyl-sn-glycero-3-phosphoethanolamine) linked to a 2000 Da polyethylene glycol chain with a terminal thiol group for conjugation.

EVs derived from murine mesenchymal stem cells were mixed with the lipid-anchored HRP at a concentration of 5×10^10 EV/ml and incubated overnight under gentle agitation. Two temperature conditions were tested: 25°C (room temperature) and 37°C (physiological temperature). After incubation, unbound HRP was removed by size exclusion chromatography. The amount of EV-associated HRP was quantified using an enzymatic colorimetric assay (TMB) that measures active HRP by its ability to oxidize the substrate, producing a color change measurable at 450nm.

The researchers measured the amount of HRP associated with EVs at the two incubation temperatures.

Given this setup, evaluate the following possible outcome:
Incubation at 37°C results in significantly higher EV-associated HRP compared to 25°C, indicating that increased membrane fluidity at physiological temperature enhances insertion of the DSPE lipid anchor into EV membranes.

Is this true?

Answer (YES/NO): YES